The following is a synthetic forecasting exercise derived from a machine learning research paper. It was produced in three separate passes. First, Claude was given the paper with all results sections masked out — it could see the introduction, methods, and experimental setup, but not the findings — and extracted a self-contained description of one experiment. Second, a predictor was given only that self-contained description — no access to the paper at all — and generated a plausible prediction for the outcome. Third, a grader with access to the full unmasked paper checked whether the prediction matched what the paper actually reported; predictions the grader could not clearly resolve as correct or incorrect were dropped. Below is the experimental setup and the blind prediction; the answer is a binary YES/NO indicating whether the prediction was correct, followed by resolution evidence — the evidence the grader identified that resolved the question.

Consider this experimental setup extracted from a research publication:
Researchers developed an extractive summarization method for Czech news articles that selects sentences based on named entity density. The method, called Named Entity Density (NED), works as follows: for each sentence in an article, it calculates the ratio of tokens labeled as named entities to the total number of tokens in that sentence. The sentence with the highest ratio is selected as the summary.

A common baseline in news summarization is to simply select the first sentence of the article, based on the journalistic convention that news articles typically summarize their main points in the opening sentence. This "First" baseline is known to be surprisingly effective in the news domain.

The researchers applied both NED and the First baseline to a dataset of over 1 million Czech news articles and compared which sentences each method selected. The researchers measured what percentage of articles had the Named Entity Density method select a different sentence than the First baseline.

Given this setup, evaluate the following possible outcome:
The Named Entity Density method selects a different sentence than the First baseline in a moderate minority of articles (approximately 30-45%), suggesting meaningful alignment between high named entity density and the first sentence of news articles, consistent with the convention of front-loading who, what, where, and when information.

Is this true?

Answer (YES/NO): NO